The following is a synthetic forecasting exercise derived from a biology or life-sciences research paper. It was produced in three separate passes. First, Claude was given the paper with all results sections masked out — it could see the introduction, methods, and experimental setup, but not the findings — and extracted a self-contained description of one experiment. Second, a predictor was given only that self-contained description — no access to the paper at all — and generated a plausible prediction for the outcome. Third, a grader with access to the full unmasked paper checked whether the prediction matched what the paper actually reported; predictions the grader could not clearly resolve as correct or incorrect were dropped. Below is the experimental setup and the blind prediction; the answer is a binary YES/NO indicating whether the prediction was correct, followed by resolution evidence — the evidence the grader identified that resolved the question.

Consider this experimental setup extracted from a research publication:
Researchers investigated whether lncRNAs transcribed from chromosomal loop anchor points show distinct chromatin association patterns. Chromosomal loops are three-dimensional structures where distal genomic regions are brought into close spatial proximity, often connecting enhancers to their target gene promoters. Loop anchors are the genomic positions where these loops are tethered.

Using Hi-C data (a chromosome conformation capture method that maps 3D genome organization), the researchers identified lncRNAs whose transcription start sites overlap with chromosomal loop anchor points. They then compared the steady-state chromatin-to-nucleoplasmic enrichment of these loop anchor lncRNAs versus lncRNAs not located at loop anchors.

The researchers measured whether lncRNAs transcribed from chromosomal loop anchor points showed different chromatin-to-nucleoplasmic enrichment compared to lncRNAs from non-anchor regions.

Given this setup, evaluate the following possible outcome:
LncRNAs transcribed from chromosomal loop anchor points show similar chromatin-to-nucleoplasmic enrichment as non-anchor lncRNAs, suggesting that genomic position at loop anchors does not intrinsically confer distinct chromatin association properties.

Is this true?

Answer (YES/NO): NO